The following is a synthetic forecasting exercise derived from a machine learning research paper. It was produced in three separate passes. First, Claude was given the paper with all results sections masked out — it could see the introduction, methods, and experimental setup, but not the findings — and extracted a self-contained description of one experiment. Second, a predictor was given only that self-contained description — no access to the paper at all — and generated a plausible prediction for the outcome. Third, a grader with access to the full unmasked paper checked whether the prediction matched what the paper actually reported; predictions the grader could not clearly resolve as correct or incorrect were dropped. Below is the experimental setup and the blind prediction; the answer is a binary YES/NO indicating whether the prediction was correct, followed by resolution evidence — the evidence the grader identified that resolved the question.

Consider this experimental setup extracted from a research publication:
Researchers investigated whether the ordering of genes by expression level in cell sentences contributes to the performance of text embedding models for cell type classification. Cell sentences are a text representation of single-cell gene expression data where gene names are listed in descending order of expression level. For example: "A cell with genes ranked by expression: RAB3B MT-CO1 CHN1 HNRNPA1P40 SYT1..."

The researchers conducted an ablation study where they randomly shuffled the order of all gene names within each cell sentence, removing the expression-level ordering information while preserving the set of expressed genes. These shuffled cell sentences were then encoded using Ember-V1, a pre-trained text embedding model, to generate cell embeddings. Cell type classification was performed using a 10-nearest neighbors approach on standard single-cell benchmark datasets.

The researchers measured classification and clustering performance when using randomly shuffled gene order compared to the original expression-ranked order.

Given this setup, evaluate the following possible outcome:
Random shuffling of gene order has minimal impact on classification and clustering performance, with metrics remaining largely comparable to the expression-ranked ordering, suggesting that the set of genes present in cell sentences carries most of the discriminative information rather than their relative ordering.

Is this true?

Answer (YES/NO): NO